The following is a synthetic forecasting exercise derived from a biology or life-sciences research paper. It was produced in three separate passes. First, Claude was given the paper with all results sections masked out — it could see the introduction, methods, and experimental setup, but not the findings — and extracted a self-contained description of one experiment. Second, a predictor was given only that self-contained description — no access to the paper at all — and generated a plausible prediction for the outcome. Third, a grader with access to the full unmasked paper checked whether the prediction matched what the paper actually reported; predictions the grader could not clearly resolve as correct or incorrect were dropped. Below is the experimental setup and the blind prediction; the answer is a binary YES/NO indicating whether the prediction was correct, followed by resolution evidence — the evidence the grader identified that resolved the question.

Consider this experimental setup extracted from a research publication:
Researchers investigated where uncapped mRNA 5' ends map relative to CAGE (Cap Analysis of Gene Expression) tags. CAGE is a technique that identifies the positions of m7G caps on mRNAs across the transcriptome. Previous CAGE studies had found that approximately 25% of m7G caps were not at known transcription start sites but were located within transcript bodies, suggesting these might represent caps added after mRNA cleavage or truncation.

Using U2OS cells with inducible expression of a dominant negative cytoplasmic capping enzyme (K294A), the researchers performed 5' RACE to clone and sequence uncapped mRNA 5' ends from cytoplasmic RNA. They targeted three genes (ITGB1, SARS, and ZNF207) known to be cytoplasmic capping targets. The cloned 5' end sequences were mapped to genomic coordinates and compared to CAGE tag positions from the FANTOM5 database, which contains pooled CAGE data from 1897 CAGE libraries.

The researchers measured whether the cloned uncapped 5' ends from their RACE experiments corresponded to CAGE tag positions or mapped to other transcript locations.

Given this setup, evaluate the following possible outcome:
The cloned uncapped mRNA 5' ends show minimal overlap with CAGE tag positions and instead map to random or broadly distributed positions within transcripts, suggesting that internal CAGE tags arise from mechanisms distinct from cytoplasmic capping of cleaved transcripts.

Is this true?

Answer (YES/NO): NO